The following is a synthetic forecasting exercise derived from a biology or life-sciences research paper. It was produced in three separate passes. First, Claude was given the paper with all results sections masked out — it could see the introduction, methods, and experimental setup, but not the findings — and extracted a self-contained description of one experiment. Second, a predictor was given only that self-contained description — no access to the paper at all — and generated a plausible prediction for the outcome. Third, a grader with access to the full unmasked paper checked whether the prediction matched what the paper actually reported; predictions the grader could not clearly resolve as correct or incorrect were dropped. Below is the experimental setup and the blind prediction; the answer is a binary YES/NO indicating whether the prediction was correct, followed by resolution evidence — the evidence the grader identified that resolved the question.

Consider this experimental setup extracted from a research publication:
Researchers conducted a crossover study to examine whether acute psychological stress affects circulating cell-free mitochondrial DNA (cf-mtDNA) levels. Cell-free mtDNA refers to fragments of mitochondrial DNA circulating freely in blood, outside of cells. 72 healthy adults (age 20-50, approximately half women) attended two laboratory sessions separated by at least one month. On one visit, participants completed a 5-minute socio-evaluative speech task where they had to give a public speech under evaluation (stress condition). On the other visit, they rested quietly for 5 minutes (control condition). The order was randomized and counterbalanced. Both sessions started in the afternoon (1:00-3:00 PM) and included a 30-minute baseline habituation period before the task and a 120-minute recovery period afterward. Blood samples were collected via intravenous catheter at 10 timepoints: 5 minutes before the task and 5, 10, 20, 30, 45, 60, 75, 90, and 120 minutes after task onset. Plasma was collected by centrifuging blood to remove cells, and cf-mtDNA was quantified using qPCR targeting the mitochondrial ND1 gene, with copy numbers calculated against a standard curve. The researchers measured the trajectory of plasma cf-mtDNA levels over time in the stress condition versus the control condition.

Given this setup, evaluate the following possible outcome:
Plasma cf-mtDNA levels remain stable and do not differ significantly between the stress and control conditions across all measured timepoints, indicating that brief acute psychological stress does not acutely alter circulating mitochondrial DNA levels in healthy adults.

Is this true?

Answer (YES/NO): NO